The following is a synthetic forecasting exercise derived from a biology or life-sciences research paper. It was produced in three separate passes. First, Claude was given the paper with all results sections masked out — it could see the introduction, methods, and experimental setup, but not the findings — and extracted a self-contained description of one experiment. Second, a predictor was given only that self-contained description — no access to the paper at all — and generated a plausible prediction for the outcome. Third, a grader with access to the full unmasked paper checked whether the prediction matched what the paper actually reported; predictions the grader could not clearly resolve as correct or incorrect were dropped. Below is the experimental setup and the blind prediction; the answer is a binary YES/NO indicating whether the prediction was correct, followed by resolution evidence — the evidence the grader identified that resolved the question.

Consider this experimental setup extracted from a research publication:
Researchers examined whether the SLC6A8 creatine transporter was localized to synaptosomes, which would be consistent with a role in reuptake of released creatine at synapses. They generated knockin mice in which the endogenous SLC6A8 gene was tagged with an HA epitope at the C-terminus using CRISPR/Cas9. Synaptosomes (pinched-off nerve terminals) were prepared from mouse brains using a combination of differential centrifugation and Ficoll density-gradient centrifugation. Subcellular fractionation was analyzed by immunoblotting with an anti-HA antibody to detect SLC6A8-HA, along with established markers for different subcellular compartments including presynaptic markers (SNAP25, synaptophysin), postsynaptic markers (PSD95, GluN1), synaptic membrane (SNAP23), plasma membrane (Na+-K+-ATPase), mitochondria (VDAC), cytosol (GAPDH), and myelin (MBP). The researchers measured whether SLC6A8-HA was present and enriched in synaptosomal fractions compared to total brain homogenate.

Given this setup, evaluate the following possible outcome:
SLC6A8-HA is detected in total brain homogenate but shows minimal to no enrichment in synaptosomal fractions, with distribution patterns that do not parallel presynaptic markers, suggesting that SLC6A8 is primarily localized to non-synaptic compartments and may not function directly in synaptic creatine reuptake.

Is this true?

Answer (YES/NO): NO